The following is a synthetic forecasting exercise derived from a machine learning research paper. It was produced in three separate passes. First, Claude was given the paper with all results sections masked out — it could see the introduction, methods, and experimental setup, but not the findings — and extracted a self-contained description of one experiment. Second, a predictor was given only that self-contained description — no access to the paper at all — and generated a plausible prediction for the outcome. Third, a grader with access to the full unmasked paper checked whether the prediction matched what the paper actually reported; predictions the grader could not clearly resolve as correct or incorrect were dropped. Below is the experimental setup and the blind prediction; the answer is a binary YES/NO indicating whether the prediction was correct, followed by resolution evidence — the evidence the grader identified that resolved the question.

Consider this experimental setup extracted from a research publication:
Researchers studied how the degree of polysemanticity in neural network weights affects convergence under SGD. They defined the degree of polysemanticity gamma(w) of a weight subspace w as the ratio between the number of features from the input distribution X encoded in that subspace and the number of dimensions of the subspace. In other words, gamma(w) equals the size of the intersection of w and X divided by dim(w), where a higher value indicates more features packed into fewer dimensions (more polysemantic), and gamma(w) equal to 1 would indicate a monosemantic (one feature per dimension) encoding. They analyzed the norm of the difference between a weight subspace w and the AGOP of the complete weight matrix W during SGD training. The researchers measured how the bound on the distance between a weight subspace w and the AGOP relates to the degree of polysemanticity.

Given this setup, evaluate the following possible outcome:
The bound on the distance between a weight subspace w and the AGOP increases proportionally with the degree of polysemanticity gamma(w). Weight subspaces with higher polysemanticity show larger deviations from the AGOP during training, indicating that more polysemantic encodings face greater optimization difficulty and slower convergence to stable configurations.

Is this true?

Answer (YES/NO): NO